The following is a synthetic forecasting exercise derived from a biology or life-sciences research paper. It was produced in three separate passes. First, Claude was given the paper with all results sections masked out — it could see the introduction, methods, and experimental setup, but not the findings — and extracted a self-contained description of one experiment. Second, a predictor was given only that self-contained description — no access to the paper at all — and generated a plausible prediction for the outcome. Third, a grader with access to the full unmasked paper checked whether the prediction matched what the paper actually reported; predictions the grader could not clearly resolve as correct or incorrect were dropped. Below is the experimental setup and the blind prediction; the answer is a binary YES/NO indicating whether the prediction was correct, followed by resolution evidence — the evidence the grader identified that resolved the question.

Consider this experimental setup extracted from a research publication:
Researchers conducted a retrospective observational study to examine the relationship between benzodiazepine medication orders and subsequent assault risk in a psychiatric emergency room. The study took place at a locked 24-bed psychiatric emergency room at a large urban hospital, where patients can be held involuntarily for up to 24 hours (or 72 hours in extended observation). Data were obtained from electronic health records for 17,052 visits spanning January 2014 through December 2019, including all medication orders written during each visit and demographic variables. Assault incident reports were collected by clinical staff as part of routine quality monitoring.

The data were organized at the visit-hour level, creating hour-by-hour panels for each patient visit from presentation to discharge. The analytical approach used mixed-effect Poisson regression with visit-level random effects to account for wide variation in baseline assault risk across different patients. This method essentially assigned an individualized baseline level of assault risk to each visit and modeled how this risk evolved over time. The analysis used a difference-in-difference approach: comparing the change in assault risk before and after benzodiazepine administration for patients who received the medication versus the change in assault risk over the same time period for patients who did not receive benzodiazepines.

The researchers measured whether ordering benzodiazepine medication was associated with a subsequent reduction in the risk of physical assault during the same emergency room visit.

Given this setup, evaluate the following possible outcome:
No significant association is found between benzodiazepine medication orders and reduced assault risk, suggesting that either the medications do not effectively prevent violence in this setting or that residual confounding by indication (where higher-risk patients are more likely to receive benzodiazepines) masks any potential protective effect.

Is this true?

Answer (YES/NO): YES